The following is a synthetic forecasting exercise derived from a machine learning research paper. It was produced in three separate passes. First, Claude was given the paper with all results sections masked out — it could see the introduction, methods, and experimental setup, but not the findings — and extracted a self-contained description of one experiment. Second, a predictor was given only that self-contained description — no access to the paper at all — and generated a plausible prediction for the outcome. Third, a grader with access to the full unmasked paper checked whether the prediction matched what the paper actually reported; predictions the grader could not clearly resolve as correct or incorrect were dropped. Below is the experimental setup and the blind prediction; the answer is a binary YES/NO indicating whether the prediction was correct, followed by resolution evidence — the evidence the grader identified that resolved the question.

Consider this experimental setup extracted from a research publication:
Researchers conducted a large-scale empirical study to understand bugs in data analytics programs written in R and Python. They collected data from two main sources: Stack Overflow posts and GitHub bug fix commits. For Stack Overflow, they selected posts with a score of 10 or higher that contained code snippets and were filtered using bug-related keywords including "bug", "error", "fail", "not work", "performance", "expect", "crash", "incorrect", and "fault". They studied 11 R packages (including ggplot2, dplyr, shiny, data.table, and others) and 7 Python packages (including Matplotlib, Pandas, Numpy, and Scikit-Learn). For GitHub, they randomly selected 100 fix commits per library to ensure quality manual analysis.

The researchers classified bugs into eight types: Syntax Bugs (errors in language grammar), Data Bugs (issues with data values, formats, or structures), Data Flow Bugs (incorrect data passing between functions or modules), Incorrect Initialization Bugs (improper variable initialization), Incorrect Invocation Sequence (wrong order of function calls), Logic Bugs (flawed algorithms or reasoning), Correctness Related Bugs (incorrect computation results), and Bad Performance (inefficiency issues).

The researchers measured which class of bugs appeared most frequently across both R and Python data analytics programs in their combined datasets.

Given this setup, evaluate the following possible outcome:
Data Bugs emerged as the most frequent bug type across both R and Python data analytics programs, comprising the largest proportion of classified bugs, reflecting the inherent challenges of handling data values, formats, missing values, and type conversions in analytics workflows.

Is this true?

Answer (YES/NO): NO